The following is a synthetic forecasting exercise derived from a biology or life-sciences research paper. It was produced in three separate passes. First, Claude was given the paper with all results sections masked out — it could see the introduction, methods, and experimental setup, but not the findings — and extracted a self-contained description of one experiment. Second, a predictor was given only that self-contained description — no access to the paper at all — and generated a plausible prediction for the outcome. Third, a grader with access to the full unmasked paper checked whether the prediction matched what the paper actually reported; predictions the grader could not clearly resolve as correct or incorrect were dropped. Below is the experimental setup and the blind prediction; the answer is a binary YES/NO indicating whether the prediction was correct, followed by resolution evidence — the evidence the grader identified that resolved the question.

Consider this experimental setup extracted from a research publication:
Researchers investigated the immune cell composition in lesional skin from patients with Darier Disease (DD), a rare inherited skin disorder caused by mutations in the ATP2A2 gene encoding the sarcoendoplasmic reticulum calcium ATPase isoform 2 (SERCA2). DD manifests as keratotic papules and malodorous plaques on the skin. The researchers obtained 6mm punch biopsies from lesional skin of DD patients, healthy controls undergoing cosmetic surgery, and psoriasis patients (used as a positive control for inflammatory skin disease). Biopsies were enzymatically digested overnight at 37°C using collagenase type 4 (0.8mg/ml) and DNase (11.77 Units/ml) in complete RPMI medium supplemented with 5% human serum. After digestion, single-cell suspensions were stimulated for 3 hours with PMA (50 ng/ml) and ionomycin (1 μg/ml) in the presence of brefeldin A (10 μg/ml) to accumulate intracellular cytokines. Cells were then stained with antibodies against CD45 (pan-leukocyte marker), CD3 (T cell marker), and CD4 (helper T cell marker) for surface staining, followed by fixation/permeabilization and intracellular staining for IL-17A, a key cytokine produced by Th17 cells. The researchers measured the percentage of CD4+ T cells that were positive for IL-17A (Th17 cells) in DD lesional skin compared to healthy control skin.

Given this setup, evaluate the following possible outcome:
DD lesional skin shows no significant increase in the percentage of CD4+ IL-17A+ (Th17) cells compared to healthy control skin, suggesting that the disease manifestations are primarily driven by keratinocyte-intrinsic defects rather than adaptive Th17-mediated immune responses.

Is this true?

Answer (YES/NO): NO